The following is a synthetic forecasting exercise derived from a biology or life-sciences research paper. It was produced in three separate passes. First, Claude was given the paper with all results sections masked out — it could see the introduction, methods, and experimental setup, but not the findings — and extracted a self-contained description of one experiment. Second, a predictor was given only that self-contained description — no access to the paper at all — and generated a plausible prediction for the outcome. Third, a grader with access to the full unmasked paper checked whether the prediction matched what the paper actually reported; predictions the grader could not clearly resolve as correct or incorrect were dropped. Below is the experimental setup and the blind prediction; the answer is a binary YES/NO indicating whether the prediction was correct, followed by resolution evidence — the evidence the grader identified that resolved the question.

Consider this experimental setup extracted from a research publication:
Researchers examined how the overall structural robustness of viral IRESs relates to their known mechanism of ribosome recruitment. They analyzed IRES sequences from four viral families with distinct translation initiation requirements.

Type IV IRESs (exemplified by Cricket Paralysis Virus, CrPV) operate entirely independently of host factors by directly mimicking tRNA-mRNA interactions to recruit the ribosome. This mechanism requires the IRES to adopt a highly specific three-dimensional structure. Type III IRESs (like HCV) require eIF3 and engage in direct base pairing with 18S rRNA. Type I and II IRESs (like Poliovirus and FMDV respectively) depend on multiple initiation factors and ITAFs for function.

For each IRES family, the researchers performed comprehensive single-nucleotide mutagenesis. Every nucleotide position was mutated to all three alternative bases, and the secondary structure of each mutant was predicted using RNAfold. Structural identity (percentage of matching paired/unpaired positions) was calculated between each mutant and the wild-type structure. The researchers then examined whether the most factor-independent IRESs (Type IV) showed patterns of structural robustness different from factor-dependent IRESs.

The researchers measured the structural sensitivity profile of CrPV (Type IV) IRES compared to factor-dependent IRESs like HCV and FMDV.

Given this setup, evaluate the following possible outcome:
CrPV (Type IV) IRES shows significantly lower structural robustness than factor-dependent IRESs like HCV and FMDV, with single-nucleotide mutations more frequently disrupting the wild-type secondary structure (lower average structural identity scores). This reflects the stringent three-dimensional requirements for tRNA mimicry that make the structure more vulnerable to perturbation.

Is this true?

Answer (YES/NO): YES